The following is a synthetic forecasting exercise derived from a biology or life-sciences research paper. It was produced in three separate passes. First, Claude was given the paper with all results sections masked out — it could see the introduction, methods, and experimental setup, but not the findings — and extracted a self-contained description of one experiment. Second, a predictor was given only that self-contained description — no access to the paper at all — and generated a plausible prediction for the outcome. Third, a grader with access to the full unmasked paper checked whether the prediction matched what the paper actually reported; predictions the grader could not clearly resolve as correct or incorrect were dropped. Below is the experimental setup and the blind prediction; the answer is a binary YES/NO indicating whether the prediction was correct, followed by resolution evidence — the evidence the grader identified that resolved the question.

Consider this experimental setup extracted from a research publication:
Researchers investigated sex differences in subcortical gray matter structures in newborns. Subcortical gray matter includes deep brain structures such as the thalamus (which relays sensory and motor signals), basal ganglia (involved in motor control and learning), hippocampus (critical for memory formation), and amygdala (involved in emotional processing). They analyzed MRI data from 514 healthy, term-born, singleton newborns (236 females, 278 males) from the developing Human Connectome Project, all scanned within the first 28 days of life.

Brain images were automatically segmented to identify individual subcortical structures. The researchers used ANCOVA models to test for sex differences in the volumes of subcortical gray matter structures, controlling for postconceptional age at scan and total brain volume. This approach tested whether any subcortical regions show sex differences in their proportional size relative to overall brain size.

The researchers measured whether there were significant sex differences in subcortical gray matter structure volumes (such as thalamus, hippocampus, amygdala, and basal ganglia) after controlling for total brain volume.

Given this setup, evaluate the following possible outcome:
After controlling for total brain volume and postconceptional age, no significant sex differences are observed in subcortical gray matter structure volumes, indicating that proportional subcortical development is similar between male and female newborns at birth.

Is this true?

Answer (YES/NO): NO